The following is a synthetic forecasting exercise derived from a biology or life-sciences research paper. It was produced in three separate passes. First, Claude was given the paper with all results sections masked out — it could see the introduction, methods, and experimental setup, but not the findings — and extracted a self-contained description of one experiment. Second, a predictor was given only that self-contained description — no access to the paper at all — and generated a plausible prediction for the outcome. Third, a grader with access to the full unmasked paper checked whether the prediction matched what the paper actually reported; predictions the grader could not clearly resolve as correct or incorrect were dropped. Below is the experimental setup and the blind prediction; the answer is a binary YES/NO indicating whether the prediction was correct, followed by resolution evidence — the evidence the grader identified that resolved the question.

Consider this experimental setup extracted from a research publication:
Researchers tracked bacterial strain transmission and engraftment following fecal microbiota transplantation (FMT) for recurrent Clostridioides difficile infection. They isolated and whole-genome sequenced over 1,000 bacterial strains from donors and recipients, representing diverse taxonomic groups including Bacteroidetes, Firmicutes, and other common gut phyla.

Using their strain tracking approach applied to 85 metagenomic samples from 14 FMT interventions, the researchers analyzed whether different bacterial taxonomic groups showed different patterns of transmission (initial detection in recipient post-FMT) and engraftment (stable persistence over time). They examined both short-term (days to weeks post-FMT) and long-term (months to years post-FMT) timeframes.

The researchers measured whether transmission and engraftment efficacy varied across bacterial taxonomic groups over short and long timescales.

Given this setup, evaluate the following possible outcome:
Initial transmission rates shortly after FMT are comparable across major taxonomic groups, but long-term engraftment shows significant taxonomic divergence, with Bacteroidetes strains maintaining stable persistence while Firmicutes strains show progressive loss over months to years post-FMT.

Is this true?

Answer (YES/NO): NO